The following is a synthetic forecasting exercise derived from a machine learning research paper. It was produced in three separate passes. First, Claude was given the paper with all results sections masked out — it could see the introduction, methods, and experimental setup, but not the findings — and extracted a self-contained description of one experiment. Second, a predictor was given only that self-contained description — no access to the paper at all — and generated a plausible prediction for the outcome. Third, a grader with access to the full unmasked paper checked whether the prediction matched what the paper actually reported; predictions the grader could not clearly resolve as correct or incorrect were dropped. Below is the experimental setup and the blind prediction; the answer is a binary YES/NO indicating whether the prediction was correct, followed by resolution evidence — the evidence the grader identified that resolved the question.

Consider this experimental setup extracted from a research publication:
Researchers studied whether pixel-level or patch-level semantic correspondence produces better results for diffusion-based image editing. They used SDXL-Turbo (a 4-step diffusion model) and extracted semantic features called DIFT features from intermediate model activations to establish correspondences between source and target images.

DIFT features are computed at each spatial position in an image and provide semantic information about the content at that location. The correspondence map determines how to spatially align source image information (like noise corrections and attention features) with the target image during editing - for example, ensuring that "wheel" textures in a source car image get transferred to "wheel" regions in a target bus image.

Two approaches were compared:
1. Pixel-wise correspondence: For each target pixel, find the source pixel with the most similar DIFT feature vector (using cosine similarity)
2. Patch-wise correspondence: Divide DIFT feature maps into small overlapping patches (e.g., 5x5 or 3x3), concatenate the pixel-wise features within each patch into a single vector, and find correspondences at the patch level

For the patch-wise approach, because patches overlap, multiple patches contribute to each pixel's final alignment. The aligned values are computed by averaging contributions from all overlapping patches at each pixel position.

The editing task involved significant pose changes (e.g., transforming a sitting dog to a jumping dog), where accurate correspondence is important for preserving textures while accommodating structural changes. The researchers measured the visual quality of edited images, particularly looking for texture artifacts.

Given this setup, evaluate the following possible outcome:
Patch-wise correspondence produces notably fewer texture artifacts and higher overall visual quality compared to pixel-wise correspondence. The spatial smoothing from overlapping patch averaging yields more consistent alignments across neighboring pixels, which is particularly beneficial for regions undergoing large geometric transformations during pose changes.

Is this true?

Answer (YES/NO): YES